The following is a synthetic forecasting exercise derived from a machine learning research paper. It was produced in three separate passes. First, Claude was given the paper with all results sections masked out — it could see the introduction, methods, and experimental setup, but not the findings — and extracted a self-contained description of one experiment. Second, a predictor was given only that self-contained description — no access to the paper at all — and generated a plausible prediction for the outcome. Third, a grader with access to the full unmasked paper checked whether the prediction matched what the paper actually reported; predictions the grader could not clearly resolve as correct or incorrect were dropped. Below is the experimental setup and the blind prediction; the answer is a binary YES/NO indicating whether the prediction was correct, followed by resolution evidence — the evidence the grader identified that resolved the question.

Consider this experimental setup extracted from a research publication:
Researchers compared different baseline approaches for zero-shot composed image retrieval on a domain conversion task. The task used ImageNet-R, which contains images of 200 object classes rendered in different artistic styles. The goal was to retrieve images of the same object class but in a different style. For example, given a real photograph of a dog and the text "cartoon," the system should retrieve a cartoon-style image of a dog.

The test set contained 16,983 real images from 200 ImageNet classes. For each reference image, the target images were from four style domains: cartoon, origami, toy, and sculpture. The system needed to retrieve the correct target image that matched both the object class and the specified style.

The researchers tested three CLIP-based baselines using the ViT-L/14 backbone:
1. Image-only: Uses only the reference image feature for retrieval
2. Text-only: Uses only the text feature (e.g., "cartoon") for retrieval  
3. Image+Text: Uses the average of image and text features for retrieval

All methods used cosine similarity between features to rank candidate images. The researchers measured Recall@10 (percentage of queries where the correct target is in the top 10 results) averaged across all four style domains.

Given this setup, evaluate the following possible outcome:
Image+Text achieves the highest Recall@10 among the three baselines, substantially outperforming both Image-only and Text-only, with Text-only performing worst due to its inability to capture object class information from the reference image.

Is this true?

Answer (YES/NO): NO